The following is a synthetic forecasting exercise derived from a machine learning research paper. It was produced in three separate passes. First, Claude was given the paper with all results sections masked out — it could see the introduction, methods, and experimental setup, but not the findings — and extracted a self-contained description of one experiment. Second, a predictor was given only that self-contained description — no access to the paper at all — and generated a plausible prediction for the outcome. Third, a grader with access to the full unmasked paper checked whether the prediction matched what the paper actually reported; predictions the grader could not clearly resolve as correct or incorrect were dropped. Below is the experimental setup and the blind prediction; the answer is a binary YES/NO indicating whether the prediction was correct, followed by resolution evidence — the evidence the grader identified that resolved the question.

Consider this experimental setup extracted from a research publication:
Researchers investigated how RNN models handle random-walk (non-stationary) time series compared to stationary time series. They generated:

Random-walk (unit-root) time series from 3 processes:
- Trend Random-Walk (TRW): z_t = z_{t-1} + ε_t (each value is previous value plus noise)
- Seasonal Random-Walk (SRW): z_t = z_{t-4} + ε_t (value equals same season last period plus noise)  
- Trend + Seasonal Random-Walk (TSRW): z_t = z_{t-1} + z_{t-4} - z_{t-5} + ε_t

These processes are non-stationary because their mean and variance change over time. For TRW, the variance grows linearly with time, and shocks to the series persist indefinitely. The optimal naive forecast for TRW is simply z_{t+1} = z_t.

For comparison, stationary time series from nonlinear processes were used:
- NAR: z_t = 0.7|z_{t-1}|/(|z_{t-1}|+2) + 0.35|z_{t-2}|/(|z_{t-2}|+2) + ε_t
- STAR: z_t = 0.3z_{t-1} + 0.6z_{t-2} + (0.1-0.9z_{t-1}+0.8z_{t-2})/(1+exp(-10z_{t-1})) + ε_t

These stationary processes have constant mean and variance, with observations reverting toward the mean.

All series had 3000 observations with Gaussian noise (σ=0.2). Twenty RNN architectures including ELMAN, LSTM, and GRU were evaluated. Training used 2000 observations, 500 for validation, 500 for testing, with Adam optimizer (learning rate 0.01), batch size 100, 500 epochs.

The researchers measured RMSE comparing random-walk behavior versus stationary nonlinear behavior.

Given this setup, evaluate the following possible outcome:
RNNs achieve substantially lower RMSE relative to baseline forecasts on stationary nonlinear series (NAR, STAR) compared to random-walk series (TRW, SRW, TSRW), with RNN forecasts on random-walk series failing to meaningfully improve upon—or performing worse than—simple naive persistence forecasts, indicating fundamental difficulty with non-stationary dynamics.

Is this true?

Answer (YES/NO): NO